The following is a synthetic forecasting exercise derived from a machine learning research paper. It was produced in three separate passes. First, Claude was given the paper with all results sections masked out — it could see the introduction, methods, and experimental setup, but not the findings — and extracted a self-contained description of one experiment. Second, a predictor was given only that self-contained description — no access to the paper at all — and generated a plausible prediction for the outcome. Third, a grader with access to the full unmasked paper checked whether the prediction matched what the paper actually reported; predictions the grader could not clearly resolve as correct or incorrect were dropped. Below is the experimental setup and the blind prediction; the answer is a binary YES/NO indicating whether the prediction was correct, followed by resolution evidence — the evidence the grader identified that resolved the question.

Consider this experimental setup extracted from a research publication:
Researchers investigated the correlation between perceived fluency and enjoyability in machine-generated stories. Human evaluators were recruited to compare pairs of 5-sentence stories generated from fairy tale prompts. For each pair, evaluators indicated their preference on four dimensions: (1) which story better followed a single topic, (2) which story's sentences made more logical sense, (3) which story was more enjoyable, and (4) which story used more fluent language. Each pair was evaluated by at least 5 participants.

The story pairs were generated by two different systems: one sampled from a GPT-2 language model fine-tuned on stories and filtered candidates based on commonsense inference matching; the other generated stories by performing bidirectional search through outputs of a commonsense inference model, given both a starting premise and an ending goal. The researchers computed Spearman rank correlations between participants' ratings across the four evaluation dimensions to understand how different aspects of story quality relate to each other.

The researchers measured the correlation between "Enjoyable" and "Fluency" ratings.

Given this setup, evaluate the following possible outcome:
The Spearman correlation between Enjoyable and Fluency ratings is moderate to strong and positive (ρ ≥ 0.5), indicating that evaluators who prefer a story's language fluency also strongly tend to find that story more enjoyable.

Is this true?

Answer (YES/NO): NO